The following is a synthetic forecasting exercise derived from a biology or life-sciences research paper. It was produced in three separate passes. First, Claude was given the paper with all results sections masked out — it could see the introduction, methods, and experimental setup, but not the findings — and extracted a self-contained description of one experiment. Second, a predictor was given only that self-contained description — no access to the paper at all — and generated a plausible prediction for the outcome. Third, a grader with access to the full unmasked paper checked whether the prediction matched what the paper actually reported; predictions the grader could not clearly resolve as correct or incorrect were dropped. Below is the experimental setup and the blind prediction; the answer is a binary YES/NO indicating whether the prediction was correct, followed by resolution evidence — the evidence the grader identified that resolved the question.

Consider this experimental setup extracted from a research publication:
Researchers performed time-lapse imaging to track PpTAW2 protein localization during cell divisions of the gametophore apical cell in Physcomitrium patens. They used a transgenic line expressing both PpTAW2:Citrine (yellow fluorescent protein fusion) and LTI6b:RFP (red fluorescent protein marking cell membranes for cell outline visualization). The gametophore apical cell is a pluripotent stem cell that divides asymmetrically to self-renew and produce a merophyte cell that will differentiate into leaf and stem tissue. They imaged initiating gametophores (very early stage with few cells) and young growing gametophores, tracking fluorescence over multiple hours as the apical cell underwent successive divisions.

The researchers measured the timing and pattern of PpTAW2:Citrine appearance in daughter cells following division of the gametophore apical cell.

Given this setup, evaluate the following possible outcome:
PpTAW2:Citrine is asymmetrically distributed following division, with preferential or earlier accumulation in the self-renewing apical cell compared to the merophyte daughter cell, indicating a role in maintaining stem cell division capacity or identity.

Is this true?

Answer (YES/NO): NO